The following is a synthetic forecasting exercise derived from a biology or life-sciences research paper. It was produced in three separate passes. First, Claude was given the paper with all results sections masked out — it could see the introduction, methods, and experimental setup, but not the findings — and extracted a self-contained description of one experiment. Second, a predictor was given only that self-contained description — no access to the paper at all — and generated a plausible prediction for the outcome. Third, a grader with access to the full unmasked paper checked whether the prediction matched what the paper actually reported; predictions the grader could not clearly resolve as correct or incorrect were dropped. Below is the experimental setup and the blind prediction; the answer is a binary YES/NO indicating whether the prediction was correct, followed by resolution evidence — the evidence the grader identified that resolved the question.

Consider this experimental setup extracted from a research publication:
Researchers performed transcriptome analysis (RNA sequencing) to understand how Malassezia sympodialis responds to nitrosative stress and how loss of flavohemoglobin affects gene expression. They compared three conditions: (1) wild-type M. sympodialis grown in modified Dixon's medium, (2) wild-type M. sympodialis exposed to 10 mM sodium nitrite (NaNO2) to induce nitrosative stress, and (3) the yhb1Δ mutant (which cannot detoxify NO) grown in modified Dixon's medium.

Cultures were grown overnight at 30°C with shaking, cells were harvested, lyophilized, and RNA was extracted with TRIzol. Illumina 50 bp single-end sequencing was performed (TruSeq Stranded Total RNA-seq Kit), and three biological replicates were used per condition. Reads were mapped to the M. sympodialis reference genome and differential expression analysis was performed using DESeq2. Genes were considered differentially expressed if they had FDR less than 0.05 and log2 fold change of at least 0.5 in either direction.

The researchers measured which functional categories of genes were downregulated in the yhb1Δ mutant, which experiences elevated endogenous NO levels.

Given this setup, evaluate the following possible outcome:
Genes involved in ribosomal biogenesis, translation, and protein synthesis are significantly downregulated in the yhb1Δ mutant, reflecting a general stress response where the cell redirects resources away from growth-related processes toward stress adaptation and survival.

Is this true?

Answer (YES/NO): NO